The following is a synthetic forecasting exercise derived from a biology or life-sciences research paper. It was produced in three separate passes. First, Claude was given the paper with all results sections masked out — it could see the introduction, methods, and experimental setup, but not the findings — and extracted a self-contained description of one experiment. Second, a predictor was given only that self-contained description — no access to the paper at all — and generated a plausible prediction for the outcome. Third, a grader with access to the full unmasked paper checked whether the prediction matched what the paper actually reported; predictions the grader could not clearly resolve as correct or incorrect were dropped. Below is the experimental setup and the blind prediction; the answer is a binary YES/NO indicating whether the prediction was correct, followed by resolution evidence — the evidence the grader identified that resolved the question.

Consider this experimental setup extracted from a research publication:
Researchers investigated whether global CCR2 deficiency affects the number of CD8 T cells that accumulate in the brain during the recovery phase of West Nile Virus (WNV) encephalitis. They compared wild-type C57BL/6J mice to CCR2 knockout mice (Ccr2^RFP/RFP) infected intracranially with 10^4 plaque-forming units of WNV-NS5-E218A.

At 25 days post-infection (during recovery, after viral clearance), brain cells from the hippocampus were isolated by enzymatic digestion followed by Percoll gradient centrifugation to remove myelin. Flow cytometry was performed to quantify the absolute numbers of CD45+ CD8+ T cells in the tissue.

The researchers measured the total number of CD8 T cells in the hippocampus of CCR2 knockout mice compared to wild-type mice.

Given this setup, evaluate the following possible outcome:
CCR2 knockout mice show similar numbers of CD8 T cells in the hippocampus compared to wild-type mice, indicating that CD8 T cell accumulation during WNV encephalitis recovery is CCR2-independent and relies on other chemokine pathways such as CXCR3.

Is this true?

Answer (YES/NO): YES